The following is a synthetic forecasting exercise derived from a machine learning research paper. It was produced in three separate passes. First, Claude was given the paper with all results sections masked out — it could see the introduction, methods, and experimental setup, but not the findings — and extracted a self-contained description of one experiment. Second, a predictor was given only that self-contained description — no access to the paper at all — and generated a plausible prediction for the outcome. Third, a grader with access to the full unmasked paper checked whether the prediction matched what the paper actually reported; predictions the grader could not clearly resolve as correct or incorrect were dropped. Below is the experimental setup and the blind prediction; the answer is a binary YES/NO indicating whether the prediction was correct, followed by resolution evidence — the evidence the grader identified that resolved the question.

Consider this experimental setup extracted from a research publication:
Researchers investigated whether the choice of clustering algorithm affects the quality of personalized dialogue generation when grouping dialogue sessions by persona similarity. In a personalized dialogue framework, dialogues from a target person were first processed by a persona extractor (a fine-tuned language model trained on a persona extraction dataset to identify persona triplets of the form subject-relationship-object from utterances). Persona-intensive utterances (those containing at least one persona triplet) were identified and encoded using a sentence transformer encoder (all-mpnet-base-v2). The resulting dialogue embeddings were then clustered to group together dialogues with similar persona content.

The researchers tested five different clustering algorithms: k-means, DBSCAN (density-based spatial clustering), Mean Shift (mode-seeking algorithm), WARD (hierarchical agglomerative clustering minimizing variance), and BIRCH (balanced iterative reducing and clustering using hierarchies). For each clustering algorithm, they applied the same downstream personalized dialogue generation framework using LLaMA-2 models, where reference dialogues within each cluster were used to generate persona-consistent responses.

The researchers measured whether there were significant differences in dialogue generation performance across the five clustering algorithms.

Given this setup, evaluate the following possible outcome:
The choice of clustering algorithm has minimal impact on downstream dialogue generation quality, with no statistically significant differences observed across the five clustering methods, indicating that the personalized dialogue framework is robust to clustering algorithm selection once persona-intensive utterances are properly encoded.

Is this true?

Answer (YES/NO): YES